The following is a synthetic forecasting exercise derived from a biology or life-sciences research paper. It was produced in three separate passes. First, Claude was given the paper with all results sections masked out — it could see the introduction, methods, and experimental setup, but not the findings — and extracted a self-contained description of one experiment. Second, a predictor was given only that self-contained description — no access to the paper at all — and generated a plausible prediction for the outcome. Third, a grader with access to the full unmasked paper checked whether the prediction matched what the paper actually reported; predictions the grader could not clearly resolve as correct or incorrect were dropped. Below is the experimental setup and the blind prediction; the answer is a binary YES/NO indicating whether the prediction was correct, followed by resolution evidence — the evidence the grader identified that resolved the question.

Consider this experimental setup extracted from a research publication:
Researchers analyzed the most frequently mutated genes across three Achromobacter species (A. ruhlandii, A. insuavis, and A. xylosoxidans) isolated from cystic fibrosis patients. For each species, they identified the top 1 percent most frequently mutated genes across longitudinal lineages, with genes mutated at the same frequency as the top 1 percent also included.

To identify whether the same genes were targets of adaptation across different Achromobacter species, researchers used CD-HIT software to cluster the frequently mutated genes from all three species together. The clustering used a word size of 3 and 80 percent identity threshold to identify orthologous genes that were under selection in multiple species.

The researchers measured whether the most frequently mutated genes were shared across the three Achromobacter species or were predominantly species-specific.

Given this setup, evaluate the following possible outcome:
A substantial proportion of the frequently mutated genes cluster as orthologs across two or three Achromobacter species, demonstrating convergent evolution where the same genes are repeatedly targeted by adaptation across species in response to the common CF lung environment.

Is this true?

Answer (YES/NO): NO